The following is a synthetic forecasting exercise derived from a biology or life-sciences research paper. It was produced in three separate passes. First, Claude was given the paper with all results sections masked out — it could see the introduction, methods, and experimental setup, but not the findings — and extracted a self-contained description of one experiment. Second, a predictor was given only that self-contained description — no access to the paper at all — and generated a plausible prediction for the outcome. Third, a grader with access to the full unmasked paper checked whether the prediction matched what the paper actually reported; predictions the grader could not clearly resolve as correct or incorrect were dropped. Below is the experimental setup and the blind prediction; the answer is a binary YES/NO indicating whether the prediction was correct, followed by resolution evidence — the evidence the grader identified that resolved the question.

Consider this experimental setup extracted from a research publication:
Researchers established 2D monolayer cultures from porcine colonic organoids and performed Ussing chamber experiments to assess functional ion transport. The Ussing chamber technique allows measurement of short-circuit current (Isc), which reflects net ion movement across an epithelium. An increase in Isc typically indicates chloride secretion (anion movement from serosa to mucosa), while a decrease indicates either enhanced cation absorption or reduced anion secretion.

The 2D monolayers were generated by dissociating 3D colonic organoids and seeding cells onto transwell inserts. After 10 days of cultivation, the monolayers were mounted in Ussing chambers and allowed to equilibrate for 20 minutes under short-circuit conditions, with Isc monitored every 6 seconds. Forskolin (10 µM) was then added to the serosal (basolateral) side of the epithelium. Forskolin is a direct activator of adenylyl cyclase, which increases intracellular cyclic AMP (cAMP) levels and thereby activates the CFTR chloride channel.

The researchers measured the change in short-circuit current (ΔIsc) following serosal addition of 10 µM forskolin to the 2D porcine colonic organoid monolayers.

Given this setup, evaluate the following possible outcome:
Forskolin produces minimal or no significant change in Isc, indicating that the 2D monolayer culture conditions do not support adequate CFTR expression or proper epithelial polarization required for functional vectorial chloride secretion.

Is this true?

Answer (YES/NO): NO